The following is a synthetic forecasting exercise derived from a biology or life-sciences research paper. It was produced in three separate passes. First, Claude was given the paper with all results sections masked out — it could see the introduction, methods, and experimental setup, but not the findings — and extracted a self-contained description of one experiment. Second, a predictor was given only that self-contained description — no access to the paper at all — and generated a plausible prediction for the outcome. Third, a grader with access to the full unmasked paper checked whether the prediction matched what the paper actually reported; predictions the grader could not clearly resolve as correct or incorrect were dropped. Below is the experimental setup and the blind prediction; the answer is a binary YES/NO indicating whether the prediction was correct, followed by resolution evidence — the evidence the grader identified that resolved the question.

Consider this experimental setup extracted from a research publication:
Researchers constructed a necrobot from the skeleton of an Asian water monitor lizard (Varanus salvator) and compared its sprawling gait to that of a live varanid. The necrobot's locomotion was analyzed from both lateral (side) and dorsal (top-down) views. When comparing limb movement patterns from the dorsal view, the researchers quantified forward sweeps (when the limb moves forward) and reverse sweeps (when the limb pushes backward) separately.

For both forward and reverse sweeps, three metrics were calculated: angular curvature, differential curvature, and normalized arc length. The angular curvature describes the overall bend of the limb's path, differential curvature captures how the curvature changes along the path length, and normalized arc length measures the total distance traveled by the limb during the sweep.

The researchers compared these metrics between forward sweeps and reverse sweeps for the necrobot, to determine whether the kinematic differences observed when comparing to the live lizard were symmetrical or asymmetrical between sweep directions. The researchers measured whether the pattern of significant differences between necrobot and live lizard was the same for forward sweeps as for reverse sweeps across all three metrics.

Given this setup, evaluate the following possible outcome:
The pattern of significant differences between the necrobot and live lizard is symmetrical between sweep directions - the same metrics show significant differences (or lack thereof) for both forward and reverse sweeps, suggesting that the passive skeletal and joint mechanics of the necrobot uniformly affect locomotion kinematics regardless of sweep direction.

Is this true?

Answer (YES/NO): NO